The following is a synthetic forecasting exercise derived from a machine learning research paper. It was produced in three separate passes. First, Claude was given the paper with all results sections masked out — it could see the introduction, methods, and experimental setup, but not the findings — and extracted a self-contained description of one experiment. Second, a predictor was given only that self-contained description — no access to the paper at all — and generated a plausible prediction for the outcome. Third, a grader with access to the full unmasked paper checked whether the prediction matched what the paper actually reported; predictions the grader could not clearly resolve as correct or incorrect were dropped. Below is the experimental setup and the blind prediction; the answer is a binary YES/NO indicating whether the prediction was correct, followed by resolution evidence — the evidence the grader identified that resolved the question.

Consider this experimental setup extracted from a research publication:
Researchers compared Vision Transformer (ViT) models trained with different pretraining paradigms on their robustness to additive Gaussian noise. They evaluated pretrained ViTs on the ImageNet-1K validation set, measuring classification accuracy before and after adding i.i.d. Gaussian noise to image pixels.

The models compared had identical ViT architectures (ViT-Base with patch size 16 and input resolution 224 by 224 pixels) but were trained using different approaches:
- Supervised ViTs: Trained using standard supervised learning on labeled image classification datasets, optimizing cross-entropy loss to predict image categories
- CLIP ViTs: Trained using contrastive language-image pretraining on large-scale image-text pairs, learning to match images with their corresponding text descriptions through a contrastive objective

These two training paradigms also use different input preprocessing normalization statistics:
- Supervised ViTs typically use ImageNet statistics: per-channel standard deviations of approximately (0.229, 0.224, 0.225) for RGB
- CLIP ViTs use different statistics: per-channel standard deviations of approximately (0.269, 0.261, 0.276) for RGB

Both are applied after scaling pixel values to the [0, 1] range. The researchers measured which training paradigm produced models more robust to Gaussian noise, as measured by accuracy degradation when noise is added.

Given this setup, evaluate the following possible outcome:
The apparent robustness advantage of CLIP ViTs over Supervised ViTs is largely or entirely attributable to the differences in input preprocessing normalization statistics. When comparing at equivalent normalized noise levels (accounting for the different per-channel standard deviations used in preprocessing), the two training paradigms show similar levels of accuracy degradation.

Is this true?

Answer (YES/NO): NO